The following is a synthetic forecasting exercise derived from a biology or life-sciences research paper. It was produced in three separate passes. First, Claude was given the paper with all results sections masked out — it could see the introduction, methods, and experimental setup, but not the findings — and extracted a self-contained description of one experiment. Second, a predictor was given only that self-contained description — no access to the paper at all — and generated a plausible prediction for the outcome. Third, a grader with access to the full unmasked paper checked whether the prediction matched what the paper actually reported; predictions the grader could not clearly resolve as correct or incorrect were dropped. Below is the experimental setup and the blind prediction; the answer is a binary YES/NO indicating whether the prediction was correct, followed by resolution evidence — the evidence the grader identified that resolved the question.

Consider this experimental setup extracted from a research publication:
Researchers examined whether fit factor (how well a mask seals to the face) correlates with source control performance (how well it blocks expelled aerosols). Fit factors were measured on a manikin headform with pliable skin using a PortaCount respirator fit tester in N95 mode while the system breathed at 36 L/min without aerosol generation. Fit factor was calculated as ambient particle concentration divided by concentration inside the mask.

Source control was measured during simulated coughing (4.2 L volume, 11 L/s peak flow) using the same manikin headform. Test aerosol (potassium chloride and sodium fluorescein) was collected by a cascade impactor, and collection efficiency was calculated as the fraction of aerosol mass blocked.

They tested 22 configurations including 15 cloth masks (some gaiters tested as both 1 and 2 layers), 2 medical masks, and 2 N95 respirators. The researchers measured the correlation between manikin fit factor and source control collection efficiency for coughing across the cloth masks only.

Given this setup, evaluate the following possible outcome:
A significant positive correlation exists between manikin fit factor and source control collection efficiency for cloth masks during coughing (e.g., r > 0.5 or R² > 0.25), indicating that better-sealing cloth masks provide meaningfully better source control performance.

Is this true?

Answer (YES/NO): NO